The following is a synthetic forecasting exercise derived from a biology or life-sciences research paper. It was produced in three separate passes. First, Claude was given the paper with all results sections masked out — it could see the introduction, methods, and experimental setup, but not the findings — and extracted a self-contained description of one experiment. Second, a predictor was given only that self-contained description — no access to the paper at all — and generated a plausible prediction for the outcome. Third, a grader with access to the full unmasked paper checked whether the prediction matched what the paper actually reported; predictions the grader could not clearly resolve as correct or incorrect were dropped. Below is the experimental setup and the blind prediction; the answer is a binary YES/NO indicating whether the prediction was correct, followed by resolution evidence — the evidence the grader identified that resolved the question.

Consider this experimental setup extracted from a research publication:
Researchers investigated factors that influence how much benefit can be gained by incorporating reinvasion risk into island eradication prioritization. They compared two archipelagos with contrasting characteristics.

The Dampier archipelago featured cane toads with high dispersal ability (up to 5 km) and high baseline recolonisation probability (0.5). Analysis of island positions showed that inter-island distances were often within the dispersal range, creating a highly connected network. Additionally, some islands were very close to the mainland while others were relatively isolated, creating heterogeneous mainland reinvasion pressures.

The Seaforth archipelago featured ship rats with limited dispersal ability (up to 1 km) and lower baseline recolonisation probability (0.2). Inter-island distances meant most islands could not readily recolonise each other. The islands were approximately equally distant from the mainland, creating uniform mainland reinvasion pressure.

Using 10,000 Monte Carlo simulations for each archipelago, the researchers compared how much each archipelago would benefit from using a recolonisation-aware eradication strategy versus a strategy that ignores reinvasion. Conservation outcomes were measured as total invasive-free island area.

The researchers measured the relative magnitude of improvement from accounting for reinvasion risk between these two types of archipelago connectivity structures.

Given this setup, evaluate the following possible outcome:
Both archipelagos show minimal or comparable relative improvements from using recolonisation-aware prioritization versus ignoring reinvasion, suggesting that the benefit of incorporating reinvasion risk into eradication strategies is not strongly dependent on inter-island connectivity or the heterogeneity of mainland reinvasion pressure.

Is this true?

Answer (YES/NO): NO